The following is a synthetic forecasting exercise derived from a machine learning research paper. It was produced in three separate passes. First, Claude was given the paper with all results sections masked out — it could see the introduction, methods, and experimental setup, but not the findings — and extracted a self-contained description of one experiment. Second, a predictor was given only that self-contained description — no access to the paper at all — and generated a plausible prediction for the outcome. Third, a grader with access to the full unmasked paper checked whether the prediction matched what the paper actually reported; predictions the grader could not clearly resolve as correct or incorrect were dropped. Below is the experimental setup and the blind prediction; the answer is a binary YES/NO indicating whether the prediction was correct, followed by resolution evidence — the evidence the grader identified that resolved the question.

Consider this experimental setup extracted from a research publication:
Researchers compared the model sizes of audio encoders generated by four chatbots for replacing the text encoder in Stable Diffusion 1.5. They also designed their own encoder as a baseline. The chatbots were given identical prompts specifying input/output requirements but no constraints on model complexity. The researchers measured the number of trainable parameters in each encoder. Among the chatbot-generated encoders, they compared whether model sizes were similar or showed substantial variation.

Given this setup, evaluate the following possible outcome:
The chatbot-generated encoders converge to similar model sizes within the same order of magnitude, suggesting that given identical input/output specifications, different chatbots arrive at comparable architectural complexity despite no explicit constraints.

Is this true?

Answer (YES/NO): YES